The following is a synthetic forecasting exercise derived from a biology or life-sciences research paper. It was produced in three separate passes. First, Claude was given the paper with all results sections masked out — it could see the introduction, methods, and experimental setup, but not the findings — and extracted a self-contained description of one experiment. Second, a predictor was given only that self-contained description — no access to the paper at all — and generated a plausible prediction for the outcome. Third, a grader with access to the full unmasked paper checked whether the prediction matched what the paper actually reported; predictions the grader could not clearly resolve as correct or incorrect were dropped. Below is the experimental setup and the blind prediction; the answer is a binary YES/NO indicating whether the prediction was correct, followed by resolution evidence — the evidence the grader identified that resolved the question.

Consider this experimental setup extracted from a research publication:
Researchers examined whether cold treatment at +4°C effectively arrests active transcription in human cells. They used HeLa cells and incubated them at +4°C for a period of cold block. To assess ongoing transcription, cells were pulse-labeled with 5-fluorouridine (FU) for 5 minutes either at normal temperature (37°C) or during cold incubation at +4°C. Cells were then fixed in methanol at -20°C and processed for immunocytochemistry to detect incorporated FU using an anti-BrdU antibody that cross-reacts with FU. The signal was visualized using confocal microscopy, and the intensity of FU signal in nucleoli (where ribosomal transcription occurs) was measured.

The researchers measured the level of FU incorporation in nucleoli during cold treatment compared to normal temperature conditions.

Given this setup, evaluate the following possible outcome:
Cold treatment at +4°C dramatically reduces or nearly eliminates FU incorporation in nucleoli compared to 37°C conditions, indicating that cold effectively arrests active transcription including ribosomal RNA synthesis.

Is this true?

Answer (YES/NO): YES